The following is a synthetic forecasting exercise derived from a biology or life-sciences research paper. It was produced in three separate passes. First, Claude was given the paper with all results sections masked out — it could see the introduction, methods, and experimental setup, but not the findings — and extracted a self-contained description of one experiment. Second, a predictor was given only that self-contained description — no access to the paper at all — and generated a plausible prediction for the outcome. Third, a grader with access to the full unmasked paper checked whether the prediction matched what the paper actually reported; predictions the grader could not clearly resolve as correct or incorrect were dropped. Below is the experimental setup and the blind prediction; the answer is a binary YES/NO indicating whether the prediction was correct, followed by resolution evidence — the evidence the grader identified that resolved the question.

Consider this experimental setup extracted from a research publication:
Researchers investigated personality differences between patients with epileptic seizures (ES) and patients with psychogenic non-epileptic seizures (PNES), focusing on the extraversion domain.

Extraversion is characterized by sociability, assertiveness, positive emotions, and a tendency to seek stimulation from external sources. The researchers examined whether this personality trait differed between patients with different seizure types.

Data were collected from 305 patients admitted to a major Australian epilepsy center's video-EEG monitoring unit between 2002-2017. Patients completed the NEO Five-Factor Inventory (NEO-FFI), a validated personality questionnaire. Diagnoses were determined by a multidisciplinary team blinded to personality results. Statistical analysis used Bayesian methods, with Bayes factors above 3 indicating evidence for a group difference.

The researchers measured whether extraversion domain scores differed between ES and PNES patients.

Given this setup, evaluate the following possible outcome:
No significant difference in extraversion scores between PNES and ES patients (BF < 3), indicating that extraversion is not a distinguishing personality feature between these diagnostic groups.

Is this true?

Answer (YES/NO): YES